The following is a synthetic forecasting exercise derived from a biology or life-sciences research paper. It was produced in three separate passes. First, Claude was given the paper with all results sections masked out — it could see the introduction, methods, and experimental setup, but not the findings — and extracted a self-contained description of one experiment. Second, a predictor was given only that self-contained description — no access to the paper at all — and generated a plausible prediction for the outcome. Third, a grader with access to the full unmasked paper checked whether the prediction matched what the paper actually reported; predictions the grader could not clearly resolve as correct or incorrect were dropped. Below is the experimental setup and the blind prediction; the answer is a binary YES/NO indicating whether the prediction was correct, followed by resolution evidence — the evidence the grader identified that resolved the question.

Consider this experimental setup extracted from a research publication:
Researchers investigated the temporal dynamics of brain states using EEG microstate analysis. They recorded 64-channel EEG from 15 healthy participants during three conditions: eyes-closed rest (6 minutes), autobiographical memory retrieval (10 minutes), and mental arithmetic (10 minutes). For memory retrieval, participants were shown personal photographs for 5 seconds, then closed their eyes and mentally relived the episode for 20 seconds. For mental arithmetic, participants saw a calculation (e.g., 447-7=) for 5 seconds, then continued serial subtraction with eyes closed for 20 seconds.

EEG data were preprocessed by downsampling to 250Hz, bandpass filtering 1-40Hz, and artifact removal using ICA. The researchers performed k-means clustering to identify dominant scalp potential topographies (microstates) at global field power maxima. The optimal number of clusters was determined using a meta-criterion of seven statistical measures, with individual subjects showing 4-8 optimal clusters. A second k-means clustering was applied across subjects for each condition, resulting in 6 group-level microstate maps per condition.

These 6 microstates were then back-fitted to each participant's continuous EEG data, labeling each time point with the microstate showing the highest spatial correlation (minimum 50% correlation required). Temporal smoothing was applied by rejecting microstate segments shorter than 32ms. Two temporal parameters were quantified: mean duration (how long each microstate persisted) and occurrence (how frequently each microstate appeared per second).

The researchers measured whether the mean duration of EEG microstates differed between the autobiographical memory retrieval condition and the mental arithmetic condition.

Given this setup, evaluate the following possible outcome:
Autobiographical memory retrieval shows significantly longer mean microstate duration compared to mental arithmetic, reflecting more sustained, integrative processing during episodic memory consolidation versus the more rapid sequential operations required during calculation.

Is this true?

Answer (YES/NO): NO